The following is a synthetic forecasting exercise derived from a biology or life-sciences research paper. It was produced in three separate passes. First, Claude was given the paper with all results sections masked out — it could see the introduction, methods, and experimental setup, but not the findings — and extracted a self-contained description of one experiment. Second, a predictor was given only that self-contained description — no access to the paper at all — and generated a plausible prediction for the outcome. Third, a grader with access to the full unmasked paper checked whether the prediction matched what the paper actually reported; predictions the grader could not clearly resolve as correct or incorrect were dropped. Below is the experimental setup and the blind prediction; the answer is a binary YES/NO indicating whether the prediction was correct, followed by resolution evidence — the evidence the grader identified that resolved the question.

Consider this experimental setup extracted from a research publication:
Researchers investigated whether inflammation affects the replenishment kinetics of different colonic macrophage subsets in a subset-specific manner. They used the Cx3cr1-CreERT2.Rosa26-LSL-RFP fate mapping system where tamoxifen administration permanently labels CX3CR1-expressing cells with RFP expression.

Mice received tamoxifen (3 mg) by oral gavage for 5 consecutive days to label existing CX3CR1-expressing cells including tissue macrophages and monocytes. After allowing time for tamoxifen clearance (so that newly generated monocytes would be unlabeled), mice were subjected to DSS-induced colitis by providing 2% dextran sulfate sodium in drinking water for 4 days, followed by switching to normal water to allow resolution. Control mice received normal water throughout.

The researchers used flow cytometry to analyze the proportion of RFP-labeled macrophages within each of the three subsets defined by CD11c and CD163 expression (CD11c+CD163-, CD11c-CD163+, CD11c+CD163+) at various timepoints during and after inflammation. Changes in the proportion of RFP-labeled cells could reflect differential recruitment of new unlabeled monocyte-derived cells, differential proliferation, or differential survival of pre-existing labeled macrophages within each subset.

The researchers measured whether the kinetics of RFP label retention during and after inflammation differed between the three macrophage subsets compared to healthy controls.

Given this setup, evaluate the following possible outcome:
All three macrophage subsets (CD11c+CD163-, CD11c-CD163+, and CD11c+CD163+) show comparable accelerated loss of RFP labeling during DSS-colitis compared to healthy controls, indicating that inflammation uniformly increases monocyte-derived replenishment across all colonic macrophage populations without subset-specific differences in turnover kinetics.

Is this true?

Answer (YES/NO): NO